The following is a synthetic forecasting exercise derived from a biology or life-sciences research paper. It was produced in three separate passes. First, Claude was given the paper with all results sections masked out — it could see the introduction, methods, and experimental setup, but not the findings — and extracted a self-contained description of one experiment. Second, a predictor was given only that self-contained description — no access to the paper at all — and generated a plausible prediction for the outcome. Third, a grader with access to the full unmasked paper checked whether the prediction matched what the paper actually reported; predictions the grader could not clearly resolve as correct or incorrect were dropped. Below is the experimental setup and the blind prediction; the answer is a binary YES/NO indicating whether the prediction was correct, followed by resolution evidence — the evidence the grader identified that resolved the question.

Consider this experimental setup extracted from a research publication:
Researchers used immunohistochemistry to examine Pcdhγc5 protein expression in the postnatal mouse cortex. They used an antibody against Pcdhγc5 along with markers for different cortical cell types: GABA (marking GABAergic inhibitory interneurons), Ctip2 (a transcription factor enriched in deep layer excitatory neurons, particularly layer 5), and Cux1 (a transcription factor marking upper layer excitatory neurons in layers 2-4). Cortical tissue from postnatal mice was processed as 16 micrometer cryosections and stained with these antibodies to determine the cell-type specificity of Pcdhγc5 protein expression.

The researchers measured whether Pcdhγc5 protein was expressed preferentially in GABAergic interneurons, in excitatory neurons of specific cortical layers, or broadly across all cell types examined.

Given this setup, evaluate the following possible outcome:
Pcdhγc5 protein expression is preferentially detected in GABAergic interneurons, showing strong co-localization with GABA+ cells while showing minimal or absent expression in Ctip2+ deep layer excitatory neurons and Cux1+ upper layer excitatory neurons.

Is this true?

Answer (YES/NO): NO